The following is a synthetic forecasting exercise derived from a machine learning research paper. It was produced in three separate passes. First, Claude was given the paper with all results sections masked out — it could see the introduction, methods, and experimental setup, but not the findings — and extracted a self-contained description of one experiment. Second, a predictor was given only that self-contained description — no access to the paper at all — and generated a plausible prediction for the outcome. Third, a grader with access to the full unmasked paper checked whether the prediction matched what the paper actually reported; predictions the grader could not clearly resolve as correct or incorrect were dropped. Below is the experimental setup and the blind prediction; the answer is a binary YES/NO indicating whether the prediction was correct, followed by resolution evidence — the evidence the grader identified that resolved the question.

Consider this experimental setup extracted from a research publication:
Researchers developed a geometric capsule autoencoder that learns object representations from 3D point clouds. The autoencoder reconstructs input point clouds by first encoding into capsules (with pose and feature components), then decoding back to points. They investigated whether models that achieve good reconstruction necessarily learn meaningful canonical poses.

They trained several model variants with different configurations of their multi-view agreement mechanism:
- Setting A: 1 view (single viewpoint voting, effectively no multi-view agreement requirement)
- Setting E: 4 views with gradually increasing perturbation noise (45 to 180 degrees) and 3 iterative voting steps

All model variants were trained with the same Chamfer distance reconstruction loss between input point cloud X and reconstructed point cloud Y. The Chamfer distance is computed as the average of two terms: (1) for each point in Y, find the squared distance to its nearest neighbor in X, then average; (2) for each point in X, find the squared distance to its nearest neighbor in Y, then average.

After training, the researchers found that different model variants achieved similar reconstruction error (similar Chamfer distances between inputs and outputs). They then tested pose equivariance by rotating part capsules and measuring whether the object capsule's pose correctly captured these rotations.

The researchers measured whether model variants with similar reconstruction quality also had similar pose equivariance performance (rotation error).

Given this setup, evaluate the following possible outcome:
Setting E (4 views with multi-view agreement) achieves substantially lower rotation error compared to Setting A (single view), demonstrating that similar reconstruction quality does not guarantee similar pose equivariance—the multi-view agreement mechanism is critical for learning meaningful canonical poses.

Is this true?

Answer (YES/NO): YES